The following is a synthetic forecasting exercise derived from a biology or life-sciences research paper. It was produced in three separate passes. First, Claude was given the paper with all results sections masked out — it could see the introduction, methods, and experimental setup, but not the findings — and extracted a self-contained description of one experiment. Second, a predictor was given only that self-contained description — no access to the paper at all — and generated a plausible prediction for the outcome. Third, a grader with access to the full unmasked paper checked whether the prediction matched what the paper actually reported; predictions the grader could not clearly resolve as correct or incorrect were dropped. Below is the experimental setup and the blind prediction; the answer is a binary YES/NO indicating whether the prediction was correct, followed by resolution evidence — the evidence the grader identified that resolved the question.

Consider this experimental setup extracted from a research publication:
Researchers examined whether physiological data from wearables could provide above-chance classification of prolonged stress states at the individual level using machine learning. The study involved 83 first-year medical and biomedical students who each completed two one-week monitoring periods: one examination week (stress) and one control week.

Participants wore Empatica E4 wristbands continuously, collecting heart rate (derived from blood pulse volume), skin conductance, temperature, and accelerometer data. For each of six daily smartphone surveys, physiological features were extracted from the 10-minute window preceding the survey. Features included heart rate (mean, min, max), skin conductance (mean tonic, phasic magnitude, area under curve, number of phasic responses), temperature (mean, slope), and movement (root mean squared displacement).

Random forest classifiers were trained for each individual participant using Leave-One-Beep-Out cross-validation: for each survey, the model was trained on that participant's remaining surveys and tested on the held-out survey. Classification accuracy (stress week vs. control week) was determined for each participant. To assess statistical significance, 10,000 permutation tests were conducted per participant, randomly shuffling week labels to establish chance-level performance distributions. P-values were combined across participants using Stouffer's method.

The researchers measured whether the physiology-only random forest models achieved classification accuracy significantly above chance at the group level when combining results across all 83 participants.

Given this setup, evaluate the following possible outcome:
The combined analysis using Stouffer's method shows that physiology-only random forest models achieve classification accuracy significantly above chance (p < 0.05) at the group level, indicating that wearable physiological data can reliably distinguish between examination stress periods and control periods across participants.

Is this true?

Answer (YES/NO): YES